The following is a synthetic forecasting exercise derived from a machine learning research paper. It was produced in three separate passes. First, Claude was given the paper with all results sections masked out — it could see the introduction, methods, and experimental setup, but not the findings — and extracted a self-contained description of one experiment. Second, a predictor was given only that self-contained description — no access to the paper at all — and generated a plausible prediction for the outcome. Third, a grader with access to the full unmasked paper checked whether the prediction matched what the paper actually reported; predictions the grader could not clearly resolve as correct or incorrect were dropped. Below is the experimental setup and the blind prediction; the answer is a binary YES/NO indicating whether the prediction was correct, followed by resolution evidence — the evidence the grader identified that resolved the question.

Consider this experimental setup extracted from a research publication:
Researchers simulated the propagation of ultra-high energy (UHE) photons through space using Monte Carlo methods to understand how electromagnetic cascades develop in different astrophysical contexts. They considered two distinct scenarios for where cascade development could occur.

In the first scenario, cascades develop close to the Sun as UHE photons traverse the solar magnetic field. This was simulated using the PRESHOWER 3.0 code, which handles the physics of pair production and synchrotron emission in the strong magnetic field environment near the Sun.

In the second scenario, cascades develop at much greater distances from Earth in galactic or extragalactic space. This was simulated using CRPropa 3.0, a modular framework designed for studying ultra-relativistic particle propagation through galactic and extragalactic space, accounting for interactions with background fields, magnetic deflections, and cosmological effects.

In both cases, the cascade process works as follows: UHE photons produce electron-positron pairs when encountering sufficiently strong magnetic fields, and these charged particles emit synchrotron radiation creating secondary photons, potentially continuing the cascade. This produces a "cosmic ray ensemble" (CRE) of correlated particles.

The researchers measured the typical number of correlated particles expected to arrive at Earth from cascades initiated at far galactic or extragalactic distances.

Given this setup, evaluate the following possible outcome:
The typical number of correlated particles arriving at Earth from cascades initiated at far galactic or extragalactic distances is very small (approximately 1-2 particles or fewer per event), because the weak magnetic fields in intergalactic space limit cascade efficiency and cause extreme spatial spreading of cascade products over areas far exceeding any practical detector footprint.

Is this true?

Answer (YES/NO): NO